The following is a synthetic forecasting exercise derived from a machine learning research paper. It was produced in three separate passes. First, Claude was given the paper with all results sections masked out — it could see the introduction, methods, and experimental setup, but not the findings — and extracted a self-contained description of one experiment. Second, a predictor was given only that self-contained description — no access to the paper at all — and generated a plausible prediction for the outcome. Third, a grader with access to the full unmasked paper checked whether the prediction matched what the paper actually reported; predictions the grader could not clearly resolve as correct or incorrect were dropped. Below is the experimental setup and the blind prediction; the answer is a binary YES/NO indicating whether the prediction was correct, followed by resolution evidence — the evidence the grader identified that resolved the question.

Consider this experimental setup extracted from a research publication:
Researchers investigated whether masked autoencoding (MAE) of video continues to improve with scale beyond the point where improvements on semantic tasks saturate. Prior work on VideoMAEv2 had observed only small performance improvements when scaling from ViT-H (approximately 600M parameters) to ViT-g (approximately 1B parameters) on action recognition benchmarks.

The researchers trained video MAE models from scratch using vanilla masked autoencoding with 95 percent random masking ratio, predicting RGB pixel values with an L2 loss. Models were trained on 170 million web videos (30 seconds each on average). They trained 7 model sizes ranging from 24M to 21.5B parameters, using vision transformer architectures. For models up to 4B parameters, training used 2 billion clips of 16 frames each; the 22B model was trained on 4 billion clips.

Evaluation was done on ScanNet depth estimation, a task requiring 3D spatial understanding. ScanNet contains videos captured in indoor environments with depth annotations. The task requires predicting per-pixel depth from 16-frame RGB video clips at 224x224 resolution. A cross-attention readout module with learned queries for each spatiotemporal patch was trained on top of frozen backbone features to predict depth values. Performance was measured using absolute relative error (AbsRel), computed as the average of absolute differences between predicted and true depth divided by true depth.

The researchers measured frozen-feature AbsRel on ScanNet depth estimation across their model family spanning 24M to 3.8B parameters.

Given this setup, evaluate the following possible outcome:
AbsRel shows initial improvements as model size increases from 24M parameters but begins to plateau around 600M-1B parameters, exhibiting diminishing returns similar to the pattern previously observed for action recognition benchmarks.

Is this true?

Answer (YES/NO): NO